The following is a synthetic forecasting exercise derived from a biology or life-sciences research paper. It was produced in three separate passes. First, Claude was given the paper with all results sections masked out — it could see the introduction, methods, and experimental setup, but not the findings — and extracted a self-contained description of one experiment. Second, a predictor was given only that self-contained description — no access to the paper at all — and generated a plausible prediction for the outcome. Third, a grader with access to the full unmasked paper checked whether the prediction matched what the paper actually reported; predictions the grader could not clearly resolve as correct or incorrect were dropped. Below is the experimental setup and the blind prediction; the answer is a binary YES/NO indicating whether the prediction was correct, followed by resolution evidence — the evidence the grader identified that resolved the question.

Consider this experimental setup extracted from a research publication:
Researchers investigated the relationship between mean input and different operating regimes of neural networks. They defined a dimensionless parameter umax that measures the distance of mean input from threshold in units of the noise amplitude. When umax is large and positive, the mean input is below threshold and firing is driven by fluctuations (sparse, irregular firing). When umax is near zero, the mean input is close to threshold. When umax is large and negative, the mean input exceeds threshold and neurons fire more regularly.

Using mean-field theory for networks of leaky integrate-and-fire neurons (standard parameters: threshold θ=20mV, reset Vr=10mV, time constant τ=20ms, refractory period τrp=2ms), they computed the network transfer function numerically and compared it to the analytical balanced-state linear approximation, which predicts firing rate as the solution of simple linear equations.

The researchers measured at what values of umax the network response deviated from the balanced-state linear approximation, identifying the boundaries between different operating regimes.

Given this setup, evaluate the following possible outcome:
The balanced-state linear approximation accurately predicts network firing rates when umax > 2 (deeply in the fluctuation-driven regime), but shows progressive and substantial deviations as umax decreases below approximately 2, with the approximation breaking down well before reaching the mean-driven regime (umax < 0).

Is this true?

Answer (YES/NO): NO